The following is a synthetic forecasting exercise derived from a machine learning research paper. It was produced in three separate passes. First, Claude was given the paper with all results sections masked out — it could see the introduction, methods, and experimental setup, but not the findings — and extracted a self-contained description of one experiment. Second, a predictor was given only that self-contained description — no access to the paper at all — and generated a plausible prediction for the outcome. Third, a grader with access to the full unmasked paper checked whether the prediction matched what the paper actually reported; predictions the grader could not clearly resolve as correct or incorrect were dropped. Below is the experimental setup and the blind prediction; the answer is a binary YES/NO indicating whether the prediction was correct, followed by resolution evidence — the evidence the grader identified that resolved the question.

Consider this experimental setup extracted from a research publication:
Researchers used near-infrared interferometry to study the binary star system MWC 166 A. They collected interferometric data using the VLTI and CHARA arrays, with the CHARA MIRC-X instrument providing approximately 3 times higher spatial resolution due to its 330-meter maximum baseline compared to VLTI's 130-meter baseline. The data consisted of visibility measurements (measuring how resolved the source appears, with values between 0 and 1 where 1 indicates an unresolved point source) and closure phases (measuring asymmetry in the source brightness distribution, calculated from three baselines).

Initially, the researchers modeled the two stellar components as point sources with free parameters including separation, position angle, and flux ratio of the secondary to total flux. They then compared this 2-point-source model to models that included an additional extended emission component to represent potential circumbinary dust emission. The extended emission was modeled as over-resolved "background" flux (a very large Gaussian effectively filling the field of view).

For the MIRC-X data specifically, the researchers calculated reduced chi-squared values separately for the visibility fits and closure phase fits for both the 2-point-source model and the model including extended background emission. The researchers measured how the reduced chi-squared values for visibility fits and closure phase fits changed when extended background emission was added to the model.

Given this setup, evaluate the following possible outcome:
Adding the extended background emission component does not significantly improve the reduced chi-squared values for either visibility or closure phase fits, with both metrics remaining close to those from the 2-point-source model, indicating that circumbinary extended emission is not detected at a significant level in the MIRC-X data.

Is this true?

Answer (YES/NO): NO